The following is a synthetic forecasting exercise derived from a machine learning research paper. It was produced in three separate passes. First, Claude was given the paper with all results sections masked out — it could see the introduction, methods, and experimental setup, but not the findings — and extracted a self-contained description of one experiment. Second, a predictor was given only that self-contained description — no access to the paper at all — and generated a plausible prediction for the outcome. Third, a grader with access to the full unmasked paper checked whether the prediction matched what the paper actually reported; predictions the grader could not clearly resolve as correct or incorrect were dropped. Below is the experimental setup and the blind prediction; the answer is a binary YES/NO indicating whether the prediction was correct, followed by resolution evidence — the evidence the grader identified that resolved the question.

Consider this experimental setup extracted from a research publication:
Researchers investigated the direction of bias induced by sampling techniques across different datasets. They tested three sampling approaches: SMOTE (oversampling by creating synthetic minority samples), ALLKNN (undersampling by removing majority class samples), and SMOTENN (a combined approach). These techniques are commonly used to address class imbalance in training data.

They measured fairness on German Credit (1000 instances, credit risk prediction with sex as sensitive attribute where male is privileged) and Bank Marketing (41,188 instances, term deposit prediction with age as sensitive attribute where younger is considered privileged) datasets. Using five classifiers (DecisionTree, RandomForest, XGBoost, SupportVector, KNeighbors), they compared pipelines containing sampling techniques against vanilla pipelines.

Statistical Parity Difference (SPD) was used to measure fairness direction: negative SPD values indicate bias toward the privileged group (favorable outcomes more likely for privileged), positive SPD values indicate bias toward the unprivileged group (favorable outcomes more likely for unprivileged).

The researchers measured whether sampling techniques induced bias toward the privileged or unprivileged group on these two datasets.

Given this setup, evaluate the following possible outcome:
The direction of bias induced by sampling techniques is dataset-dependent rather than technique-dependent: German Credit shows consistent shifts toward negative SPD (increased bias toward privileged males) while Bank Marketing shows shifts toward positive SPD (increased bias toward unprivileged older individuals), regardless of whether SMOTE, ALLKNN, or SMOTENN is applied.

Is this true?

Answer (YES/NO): NO